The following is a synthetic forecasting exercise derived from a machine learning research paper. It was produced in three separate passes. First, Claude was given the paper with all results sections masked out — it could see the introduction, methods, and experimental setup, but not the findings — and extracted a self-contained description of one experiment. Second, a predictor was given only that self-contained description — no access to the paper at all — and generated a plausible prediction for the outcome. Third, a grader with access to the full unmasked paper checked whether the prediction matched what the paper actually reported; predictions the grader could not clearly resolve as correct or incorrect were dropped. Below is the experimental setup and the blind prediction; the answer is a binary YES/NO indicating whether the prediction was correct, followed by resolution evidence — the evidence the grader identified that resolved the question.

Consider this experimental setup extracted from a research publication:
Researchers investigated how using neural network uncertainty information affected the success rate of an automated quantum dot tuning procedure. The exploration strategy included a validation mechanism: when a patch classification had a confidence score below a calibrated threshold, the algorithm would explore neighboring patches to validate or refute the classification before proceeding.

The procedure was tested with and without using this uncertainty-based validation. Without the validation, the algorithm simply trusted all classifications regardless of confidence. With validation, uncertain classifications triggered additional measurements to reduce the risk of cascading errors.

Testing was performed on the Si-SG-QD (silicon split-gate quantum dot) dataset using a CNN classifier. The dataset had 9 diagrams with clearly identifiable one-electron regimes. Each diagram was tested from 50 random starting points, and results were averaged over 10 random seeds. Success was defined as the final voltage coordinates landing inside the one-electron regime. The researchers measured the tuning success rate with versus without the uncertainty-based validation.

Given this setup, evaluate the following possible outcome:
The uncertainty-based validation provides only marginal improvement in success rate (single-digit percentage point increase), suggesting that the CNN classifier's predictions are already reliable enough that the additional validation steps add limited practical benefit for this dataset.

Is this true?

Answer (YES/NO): NO